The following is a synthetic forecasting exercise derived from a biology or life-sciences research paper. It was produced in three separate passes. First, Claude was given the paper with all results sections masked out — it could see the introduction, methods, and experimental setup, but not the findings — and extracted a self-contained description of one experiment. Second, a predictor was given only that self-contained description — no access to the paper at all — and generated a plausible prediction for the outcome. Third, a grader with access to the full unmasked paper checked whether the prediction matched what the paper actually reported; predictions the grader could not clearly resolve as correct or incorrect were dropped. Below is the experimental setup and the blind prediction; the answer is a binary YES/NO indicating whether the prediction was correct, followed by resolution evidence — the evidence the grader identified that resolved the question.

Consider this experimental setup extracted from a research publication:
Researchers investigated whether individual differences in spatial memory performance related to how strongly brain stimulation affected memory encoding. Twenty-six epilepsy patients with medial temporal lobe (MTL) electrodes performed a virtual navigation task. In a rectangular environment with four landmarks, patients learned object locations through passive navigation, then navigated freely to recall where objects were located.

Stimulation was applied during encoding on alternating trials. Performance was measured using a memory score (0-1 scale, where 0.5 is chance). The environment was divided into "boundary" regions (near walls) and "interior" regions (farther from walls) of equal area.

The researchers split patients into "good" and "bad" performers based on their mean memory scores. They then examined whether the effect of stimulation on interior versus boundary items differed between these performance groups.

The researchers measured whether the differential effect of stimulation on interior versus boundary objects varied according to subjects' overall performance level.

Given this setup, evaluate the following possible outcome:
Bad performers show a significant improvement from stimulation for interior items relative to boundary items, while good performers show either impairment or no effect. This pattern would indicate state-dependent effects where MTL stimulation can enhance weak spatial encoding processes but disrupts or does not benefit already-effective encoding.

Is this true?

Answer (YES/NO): NO